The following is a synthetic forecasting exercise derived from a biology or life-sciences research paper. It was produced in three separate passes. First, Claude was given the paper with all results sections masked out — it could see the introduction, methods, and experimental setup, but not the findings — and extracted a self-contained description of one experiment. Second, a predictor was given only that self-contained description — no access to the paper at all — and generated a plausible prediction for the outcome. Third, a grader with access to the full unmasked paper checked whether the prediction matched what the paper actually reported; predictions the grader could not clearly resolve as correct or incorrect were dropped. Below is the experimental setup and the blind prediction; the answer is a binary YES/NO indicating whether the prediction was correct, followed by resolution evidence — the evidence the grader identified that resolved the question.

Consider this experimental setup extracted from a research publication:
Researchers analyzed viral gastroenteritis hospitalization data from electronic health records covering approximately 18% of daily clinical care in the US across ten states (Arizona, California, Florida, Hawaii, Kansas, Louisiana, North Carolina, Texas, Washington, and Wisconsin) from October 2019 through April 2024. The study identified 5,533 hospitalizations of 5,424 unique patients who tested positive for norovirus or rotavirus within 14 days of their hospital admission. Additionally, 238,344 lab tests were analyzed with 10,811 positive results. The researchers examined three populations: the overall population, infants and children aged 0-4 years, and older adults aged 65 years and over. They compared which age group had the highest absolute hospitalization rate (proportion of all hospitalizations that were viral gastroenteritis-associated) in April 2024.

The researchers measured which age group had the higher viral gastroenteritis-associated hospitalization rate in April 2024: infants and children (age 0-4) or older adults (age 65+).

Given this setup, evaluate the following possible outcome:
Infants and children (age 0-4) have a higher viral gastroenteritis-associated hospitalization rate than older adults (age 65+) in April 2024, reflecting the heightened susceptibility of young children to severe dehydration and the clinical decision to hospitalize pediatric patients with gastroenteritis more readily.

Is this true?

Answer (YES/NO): NO